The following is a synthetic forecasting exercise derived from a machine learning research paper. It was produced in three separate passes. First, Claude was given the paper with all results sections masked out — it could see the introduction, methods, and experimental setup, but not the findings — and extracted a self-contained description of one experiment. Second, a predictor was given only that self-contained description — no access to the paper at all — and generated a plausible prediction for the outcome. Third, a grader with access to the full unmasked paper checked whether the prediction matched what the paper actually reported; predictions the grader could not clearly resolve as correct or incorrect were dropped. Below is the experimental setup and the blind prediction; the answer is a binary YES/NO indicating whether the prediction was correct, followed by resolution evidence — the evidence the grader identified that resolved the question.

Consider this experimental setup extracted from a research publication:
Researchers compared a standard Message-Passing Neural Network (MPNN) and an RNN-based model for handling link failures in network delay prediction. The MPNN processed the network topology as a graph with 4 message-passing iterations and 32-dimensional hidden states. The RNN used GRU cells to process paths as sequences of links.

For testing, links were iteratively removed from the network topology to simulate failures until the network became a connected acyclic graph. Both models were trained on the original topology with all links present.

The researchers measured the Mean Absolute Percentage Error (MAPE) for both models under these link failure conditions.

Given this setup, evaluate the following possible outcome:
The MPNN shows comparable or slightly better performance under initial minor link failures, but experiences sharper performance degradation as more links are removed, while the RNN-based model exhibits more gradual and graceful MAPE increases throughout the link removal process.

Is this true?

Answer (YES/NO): NO